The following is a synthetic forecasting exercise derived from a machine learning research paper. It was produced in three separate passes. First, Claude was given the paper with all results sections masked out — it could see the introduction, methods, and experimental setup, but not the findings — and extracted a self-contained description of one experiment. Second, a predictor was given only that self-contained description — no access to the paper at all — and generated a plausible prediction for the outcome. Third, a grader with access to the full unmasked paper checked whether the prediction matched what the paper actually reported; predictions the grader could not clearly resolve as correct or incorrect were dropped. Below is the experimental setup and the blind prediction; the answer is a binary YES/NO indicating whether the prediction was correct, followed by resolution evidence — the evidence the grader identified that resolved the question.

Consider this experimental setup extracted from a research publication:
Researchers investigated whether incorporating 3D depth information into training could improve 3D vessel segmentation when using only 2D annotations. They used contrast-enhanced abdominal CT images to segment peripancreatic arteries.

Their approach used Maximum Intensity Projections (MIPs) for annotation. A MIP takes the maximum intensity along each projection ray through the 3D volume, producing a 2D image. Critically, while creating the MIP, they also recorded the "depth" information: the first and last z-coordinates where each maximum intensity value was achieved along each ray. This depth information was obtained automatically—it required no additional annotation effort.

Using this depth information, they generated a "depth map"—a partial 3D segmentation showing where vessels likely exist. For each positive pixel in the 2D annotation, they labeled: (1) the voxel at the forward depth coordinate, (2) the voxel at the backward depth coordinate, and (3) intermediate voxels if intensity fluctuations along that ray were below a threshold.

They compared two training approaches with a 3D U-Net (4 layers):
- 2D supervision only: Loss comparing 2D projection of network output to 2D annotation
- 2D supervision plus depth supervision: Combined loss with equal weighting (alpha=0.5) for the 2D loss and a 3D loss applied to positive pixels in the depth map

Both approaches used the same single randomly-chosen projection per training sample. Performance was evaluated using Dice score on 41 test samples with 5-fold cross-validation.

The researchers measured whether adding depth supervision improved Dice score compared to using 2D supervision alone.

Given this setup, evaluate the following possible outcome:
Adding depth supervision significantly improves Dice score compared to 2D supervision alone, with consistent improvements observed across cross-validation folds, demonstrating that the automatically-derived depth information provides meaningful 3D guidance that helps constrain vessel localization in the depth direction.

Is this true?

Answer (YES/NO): YES